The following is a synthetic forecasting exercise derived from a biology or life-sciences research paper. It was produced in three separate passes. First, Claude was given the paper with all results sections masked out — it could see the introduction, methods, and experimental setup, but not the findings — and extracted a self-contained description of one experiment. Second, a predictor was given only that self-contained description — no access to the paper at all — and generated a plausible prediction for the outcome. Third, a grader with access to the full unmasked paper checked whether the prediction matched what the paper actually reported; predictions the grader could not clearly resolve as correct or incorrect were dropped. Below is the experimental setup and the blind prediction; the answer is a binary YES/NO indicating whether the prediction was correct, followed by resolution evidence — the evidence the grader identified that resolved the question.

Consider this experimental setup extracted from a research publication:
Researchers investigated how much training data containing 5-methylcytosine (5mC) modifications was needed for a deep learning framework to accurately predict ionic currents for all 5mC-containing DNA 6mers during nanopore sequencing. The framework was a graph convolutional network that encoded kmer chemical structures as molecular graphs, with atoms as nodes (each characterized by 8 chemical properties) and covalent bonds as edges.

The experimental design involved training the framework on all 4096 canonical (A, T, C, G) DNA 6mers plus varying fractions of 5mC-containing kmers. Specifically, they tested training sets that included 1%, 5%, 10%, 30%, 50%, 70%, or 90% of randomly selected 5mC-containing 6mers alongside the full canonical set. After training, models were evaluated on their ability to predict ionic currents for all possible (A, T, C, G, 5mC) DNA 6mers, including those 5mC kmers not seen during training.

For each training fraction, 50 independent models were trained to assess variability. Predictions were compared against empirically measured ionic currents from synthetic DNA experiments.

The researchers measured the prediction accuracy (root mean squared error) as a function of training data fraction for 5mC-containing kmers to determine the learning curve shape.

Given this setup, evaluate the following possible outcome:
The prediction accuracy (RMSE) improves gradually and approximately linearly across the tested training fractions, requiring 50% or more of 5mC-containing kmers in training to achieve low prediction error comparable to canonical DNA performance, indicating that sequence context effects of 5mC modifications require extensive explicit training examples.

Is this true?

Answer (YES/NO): NO